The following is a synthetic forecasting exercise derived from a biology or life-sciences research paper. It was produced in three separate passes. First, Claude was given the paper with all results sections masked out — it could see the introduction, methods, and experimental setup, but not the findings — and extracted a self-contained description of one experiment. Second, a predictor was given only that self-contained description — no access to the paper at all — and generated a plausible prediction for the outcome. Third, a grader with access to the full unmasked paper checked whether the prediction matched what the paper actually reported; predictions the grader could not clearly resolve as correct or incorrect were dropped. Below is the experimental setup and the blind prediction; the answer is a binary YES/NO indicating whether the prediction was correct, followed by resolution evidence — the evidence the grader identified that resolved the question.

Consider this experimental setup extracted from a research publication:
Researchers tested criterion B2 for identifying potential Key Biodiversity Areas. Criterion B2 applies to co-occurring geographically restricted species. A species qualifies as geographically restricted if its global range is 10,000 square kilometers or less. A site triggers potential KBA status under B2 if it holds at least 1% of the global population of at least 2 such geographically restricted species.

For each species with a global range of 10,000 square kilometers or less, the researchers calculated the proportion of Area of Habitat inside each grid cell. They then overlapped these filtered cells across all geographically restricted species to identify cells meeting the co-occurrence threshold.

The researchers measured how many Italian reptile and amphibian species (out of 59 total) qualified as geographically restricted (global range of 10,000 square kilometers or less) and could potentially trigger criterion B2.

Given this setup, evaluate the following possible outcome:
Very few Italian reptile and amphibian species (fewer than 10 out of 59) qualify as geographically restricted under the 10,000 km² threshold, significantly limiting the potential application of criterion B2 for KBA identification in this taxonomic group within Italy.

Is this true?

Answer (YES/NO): YES